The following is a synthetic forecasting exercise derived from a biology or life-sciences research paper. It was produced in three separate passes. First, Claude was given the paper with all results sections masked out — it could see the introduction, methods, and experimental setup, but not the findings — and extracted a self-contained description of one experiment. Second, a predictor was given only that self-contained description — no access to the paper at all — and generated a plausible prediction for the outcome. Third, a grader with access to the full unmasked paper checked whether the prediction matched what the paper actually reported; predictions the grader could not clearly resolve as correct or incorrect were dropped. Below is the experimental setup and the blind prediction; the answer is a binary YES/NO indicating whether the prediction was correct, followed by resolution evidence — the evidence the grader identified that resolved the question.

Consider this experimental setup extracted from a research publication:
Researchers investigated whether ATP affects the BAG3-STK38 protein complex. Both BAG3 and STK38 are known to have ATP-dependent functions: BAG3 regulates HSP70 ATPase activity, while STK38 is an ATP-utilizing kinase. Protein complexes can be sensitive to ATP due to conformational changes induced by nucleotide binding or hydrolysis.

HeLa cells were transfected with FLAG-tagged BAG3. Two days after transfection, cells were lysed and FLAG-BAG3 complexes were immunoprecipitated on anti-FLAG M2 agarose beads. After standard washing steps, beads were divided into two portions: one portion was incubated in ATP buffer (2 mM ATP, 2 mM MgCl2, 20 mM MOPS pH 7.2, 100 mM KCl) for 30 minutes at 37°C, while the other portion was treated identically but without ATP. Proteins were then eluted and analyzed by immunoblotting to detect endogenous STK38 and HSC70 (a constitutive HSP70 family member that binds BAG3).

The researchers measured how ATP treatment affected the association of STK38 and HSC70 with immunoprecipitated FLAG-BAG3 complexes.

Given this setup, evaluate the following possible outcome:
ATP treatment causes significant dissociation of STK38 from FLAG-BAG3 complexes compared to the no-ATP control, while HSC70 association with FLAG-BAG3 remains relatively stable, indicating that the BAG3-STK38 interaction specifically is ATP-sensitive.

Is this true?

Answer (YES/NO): NO